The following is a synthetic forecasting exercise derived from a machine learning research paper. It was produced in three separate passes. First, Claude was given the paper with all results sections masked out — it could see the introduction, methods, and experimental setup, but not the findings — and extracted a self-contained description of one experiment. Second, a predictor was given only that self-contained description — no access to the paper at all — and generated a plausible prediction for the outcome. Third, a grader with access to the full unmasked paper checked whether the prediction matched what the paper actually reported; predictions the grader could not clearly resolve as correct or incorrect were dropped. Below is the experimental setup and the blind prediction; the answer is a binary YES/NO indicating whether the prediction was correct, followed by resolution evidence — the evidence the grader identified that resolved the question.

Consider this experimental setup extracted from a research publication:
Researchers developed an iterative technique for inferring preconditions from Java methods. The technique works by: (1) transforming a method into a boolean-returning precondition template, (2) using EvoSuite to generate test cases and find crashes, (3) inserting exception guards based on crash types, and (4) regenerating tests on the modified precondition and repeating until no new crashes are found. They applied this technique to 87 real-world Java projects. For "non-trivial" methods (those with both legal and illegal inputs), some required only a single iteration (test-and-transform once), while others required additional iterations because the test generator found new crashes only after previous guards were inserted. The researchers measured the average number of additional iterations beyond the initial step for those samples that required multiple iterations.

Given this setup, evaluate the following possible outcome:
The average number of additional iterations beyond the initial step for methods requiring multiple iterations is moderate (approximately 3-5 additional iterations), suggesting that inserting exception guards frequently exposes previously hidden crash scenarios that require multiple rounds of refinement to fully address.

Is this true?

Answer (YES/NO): NO